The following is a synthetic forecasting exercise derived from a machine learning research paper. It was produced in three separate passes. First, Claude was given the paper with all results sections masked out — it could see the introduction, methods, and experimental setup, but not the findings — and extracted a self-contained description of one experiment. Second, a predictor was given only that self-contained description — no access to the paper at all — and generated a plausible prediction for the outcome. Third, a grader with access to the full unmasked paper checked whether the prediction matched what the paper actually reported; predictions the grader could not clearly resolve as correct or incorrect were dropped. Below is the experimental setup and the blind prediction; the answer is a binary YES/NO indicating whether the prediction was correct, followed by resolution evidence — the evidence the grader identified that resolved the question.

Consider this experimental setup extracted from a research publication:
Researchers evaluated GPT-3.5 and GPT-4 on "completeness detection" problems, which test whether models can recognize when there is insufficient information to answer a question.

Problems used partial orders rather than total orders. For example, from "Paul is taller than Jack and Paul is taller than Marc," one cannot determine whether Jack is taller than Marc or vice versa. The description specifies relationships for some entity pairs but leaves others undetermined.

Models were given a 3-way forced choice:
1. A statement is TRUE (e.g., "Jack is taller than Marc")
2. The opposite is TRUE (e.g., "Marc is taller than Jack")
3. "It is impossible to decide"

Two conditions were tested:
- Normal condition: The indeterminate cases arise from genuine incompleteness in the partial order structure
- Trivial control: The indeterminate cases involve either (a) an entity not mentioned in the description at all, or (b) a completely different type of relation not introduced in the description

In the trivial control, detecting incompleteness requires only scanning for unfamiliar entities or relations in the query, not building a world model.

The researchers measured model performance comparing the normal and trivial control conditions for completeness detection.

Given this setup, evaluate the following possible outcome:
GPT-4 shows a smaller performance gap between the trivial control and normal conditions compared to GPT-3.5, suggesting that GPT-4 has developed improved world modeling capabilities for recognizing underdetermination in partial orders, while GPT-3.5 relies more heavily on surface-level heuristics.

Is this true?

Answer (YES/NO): NO